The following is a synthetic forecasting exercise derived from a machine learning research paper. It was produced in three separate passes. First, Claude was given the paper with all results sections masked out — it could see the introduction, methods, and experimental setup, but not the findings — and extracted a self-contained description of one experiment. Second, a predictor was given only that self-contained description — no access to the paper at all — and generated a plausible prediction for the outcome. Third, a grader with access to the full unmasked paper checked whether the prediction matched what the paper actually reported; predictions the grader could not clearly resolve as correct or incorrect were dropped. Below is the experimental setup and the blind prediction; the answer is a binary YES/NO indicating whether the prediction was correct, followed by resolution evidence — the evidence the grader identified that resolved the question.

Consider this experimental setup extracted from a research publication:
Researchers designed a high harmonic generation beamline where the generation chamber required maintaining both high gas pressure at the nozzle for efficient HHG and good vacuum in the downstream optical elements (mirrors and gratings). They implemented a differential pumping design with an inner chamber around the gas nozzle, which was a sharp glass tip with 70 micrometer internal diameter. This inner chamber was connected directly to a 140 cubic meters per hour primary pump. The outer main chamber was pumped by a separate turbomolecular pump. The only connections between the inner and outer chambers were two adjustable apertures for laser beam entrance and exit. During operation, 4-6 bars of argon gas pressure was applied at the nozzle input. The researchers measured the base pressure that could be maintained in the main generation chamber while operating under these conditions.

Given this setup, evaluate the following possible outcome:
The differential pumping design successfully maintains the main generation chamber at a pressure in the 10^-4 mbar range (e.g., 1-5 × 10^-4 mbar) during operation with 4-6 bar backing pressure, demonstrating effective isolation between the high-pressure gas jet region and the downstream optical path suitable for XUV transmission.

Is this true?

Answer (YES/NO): NO